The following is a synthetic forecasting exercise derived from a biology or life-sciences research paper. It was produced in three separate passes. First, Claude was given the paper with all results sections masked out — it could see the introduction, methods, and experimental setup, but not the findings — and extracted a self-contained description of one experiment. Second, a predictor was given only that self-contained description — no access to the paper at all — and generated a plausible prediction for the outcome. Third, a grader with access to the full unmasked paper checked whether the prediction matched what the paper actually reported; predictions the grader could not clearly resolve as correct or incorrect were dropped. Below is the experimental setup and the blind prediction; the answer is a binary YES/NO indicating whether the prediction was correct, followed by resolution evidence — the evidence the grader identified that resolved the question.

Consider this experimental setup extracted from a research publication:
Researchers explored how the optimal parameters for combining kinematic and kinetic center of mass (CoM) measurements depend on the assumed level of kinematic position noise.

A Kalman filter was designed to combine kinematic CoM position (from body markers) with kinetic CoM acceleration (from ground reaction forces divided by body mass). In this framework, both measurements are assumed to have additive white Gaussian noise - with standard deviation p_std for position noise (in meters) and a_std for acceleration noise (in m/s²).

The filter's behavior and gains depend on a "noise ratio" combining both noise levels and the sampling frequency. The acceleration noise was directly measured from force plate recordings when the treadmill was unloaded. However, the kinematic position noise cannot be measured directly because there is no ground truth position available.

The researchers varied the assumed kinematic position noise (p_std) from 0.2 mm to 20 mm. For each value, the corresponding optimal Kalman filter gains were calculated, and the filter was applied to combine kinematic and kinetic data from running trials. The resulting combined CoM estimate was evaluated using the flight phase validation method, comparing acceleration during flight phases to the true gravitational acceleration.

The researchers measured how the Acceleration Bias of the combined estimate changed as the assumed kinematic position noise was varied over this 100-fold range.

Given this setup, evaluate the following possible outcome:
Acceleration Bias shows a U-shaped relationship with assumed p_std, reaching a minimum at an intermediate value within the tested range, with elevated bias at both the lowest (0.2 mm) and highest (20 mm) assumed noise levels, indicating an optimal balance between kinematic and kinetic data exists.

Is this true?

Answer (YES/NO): NO